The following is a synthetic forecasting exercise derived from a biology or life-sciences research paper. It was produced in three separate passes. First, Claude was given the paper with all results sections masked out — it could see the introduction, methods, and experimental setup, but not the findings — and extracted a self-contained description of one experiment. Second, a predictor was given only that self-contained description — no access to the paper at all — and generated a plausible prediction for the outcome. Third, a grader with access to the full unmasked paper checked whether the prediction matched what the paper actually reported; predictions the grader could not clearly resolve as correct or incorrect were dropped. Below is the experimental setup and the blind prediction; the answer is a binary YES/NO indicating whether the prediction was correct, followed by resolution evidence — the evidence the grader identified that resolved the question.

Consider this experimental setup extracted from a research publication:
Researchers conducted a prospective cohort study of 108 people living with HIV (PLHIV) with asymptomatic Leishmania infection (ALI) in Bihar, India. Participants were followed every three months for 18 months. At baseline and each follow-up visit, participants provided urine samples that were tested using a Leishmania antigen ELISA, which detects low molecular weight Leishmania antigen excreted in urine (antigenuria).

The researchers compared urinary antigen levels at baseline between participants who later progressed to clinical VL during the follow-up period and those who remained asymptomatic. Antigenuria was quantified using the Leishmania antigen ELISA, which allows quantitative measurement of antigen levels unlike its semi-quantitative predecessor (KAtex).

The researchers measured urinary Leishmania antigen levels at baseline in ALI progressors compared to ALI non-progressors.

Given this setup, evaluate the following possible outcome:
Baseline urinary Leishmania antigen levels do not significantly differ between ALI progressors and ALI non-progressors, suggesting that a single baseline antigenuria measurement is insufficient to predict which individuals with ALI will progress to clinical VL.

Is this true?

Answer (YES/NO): NO